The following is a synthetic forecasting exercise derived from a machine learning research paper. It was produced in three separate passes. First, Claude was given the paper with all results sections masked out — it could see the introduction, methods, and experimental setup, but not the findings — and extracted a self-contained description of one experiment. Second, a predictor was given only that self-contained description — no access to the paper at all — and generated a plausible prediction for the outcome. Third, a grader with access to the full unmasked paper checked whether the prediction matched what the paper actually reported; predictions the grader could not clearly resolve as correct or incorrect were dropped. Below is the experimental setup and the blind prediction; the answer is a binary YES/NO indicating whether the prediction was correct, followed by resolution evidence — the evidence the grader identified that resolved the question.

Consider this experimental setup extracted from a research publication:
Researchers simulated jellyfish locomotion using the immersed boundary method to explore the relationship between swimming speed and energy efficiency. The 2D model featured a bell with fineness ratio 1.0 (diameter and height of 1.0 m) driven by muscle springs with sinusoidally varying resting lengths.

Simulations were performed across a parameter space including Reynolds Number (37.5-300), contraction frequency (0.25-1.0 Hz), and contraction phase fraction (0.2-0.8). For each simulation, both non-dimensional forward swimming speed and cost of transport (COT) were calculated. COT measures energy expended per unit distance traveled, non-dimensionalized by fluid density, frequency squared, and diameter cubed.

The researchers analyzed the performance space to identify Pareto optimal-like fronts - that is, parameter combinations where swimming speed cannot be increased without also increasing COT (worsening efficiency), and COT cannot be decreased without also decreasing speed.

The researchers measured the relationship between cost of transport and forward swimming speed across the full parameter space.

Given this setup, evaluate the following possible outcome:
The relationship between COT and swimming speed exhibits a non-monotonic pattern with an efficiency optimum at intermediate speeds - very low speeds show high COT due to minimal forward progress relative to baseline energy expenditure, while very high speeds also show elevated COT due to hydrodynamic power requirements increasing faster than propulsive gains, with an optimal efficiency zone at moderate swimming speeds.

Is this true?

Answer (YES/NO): NO